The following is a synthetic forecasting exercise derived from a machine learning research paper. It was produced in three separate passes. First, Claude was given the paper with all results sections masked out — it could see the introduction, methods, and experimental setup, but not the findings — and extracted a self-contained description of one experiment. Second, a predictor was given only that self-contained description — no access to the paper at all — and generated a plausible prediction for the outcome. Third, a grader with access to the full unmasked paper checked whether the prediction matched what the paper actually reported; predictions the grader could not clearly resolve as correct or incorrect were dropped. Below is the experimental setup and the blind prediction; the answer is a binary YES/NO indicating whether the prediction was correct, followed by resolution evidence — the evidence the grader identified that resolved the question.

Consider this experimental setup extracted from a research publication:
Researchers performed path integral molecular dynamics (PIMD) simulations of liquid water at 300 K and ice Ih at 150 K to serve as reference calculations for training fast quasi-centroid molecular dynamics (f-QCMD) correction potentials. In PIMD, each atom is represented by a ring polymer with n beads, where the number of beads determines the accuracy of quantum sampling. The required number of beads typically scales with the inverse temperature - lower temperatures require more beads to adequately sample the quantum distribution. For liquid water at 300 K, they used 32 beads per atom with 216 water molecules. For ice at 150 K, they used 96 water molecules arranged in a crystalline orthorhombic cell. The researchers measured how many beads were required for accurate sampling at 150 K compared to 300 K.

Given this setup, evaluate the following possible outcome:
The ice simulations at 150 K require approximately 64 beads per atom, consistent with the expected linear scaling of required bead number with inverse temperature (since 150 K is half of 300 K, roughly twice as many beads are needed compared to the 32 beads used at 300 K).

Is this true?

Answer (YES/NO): YES